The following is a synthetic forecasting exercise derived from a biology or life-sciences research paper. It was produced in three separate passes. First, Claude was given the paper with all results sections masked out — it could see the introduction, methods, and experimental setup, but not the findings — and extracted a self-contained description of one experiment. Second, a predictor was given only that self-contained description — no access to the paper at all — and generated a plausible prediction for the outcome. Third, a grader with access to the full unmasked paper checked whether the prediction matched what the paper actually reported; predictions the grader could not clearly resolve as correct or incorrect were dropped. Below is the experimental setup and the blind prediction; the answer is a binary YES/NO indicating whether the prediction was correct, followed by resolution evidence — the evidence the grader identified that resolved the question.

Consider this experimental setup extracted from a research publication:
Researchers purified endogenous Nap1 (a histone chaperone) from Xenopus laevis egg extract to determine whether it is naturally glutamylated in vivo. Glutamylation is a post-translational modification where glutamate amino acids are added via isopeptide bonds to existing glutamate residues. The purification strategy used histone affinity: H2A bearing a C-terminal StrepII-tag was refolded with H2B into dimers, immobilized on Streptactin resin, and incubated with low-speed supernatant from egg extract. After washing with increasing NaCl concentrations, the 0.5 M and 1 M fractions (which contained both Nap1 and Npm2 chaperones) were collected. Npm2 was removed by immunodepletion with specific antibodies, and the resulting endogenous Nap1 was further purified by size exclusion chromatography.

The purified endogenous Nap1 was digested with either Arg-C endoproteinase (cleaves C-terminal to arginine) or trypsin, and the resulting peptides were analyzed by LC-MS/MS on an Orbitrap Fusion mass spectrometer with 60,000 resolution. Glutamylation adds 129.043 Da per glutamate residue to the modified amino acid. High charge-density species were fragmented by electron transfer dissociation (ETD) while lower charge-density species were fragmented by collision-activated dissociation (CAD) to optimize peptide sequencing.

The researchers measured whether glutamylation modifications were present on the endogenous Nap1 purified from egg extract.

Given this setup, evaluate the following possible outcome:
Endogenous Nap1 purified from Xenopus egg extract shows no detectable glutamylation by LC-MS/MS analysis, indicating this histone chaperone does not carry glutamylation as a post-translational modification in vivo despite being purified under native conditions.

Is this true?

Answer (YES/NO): NO